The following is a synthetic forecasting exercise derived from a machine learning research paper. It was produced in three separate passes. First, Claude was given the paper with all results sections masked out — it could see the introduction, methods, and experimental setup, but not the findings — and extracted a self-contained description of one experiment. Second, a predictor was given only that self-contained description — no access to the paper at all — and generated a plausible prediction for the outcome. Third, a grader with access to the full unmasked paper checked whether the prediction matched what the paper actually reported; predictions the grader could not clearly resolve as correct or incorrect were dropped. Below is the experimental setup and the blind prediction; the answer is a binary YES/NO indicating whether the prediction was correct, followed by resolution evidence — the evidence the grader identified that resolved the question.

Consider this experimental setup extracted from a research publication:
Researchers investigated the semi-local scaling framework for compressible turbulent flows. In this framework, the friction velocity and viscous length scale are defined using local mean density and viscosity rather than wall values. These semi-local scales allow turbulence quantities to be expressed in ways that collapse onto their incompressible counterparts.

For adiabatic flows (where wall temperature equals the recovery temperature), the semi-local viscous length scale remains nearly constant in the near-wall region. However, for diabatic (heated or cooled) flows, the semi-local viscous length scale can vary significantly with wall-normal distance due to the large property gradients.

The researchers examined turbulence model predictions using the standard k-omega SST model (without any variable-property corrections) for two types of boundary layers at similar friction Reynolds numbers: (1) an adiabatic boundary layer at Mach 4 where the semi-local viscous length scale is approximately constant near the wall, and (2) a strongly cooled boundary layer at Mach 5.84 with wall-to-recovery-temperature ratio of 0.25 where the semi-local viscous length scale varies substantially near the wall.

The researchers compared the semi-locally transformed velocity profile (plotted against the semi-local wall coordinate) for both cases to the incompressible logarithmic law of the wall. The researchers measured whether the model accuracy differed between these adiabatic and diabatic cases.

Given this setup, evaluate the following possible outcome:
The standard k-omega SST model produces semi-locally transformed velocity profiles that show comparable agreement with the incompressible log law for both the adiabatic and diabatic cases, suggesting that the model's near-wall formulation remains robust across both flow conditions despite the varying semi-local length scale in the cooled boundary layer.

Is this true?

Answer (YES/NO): NO